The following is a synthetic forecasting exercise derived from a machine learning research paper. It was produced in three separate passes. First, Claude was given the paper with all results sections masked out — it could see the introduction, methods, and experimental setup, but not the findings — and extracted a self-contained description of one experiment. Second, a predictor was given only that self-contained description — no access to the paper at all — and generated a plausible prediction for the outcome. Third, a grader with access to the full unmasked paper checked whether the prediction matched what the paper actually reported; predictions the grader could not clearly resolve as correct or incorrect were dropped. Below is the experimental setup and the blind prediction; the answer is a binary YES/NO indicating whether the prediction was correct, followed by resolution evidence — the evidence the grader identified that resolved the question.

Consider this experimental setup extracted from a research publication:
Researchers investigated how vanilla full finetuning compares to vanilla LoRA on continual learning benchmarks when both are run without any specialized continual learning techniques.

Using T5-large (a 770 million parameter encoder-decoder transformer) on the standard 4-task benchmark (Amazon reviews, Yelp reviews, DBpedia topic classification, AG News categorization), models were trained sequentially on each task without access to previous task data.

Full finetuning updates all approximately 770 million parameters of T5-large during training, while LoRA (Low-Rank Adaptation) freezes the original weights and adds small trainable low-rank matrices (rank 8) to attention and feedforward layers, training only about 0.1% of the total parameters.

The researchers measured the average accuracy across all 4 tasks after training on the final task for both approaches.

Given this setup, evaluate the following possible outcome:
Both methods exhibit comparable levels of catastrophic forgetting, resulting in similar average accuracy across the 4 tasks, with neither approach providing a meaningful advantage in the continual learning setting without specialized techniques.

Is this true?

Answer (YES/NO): NO